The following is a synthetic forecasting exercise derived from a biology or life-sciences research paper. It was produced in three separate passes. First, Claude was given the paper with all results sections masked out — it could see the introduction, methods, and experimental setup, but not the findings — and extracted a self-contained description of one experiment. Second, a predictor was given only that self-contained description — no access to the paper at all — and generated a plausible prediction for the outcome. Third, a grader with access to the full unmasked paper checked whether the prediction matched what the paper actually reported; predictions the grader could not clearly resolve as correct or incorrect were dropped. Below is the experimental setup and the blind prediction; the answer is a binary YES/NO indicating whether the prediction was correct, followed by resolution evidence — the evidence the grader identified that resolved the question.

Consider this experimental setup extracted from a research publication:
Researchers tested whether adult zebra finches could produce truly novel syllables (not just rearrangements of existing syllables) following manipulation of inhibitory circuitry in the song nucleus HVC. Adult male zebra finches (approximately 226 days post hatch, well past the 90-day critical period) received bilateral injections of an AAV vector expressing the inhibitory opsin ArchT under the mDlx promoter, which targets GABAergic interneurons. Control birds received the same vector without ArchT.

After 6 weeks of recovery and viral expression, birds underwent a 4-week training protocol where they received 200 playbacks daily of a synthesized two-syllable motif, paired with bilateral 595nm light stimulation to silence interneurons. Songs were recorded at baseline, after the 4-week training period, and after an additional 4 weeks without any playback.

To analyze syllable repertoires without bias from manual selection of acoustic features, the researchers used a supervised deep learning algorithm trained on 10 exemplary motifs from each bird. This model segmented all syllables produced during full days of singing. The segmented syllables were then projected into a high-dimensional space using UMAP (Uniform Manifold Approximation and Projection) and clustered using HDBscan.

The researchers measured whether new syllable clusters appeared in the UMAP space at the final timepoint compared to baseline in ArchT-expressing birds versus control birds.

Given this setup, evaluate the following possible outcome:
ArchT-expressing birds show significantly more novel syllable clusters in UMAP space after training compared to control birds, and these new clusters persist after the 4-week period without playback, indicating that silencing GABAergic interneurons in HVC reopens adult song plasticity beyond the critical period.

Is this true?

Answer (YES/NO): YES